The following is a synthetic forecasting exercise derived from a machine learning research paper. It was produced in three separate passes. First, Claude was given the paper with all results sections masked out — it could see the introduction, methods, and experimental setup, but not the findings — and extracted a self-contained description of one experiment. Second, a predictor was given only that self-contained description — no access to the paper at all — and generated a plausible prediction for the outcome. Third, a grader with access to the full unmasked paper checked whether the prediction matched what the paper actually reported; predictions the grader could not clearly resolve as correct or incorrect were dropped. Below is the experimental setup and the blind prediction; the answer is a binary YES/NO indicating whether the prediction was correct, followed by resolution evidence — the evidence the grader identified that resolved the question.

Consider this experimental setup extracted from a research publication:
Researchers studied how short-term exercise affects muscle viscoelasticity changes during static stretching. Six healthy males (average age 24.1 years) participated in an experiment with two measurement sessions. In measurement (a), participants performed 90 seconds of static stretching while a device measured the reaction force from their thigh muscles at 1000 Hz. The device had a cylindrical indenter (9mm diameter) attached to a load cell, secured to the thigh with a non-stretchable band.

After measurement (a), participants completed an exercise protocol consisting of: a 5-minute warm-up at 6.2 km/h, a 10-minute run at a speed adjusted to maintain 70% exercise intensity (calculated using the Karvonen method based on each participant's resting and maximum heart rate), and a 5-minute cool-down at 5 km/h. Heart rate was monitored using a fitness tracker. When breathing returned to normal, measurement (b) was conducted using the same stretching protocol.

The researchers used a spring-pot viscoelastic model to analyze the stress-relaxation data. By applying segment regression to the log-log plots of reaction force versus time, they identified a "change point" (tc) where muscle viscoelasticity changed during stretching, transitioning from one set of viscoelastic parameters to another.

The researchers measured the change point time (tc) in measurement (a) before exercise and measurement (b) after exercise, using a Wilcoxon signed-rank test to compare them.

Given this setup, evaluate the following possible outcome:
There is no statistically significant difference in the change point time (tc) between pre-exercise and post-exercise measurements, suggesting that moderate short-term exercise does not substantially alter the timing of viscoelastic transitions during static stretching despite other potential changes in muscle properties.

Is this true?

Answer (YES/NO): NO